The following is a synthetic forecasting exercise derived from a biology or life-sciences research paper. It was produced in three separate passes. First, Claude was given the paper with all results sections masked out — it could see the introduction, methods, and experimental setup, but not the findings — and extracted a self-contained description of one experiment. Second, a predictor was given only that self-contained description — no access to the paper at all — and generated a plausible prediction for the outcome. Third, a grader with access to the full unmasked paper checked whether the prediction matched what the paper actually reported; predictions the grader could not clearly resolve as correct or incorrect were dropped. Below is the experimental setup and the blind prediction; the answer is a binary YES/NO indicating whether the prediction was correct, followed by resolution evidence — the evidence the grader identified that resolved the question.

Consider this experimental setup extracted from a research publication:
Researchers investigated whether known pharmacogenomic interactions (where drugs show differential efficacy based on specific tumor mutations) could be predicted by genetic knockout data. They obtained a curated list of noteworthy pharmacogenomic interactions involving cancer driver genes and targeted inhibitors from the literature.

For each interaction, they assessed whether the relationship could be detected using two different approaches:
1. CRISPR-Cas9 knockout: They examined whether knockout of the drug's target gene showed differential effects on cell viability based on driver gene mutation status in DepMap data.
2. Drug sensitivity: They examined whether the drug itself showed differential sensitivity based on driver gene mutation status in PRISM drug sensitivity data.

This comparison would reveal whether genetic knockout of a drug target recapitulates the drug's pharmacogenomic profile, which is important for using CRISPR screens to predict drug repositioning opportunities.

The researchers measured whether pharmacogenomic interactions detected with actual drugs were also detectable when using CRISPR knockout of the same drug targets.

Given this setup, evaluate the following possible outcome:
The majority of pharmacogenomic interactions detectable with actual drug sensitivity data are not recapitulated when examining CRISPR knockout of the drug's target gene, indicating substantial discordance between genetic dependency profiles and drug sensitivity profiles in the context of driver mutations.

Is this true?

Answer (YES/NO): YES